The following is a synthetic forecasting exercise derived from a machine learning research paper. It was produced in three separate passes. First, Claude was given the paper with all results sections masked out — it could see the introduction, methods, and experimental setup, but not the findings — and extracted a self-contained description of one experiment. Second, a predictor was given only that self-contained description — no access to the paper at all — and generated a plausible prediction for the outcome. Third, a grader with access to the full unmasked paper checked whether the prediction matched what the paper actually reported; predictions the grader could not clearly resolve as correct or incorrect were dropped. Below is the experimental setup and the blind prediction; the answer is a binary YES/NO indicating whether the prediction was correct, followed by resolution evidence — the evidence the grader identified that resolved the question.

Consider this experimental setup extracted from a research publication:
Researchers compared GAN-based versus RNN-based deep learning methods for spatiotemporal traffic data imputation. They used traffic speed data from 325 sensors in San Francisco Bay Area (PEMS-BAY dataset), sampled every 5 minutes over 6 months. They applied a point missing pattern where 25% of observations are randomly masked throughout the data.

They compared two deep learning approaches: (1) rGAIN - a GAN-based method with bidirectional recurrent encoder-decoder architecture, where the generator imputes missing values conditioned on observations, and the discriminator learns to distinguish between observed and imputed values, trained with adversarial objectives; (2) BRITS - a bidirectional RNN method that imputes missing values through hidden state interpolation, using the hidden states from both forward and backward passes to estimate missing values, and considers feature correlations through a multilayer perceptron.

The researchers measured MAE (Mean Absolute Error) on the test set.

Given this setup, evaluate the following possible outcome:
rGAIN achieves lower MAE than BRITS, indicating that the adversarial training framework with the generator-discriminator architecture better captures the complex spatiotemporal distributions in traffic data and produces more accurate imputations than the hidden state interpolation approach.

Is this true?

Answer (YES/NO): NO